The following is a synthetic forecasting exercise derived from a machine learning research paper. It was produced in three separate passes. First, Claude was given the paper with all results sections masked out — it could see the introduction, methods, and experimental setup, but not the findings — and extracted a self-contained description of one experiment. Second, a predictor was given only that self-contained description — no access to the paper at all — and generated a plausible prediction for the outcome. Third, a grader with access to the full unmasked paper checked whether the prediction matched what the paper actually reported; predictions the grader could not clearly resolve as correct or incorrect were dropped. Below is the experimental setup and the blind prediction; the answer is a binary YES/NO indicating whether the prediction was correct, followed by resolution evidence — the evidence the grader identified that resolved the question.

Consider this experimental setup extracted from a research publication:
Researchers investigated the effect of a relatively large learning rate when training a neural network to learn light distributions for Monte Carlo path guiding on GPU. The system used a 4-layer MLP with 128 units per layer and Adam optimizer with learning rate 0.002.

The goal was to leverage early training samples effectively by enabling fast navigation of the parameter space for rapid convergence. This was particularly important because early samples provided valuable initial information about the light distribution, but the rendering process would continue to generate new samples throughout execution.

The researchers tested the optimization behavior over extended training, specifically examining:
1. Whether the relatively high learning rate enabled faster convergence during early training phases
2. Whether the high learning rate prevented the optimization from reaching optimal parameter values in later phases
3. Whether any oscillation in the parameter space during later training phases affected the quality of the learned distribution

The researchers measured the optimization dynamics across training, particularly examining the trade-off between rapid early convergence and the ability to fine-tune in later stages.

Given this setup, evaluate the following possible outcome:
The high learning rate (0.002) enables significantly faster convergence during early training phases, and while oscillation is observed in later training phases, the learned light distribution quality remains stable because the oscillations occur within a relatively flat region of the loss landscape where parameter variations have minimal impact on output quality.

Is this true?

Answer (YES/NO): NO